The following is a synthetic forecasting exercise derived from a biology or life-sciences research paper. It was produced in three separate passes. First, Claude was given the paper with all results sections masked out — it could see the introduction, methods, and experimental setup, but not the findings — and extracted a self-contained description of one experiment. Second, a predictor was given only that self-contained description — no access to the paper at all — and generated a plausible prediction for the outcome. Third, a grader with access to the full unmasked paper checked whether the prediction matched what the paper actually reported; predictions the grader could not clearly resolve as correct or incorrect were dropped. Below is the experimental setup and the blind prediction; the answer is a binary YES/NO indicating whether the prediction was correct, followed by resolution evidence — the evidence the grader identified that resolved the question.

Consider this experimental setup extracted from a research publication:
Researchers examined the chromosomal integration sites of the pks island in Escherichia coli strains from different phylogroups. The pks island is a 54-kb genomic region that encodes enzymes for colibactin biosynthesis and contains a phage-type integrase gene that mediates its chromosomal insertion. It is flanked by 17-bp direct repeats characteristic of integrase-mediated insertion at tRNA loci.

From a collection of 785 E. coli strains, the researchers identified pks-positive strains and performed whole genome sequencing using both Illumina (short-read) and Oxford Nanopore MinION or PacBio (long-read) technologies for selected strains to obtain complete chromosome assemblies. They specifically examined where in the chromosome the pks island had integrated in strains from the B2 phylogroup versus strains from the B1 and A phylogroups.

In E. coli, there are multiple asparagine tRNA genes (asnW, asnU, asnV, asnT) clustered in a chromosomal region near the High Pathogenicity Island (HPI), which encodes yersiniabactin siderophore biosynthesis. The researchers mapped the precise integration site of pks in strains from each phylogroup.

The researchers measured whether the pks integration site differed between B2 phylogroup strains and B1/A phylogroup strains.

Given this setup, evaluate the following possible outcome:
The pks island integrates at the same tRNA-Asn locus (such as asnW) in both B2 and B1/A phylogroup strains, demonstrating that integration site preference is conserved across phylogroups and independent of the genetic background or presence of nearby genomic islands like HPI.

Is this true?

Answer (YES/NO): NO